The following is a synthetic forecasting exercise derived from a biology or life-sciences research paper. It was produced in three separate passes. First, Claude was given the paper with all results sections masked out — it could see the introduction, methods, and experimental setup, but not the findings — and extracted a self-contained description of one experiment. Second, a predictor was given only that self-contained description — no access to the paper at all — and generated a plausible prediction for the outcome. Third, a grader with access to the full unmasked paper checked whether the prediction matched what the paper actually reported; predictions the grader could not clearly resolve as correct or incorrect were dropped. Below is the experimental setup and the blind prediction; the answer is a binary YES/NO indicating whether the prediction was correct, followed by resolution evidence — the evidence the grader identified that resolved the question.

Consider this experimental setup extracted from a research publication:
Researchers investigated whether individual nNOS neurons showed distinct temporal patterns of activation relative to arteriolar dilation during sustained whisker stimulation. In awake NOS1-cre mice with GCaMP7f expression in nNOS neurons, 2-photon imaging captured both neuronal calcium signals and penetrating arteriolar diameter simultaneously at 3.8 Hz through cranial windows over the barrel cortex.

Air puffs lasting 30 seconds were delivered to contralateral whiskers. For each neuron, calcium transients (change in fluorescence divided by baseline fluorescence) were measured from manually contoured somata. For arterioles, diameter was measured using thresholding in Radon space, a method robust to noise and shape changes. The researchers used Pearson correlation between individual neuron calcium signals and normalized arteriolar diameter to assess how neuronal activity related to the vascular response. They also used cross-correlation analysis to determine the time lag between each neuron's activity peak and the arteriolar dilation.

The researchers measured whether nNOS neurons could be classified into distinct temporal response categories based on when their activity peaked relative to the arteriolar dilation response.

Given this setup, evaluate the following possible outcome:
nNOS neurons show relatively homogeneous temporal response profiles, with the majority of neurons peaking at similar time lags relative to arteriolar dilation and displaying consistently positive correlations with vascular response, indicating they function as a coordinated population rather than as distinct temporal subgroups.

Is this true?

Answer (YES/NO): NO